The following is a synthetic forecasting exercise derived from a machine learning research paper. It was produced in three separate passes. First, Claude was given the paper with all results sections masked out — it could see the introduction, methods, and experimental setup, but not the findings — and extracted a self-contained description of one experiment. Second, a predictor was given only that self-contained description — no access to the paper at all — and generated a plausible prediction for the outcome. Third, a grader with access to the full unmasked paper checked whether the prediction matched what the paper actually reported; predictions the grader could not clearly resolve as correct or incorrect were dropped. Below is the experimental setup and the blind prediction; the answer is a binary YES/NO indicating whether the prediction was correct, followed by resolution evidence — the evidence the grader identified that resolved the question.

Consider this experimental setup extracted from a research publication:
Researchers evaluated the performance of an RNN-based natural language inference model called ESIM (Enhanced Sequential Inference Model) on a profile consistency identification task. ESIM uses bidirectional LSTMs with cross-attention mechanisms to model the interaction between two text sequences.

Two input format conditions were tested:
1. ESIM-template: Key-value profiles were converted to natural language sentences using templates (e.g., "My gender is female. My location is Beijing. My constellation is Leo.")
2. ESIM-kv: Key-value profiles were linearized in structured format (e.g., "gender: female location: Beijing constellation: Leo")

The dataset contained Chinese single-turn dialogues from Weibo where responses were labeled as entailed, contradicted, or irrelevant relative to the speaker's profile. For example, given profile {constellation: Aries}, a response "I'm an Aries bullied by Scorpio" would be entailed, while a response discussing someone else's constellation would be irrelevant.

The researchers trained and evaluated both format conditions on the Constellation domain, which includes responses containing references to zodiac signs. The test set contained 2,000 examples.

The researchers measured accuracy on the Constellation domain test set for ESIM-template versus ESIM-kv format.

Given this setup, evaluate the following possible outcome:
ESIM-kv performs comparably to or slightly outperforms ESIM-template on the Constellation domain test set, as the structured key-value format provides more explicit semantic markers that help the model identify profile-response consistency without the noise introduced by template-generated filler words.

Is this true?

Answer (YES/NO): NO